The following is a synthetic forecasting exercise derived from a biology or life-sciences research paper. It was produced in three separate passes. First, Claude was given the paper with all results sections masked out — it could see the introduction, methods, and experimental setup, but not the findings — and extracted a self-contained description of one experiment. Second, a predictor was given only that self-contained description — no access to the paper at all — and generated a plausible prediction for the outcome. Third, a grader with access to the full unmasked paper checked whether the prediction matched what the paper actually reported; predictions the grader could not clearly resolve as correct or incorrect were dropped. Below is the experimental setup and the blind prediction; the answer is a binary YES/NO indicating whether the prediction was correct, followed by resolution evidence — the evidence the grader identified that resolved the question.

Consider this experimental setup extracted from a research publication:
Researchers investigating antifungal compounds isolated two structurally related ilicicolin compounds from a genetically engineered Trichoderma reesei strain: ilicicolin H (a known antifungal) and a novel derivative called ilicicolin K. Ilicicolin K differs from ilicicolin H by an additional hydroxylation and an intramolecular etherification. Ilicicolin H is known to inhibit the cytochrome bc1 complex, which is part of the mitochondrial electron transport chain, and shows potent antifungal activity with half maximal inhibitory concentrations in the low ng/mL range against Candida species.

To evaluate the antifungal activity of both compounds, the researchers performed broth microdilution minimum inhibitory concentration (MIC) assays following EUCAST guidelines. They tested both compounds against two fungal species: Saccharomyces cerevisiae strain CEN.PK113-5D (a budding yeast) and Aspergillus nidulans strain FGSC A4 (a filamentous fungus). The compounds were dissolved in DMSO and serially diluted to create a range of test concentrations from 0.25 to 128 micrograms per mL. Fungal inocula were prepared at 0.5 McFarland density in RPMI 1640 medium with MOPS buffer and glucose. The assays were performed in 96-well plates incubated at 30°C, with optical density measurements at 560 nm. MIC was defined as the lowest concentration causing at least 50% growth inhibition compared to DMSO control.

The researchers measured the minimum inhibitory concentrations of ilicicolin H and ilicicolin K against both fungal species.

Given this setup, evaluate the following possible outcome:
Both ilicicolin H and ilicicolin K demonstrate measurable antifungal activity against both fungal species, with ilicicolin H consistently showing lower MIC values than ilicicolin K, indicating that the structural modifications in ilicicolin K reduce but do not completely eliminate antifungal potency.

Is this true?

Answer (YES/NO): NO